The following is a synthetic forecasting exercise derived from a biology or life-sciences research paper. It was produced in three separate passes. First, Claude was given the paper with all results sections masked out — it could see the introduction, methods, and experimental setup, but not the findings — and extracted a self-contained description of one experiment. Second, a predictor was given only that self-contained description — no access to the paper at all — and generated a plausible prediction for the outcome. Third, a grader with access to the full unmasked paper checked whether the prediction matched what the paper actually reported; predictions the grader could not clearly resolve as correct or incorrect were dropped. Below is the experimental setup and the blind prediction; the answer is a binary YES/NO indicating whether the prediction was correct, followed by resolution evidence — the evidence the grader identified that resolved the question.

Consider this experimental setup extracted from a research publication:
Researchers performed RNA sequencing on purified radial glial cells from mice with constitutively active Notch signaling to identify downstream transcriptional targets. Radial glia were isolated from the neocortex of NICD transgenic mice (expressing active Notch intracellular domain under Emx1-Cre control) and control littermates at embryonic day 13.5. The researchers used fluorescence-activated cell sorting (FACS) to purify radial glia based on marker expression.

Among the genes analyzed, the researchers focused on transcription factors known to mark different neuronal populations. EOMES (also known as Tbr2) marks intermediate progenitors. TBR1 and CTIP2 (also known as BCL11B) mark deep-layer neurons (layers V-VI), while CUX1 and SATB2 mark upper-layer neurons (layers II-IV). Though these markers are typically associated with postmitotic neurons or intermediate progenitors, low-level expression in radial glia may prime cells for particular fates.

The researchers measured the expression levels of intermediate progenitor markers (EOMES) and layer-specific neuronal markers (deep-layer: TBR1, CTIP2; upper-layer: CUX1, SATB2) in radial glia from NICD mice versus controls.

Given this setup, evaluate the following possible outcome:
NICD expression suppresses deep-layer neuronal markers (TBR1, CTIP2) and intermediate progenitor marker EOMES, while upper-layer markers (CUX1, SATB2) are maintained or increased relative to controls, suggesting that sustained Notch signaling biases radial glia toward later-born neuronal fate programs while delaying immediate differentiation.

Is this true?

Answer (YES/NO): YES